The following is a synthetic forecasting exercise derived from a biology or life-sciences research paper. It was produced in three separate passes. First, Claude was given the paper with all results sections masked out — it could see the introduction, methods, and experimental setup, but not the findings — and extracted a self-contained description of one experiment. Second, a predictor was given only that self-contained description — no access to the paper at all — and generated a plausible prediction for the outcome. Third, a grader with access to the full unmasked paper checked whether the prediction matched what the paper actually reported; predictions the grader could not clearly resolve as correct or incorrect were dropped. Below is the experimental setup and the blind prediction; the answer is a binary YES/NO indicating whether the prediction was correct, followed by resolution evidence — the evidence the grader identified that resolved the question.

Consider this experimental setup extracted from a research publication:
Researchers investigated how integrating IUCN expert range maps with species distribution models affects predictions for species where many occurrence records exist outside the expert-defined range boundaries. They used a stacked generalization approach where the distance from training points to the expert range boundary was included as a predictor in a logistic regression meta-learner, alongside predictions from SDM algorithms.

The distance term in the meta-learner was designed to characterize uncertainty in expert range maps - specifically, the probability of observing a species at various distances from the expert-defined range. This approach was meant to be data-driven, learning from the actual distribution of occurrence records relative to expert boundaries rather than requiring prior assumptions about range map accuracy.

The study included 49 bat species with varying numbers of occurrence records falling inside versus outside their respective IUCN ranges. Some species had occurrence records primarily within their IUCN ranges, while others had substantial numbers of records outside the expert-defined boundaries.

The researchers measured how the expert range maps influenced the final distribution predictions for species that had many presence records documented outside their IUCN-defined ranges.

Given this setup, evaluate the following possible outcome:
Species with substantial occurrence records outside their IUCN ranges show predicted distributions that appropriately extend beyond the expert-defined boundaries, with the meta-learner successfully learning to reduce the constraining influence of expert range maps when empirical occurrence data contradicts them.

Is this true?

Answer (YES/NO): YES